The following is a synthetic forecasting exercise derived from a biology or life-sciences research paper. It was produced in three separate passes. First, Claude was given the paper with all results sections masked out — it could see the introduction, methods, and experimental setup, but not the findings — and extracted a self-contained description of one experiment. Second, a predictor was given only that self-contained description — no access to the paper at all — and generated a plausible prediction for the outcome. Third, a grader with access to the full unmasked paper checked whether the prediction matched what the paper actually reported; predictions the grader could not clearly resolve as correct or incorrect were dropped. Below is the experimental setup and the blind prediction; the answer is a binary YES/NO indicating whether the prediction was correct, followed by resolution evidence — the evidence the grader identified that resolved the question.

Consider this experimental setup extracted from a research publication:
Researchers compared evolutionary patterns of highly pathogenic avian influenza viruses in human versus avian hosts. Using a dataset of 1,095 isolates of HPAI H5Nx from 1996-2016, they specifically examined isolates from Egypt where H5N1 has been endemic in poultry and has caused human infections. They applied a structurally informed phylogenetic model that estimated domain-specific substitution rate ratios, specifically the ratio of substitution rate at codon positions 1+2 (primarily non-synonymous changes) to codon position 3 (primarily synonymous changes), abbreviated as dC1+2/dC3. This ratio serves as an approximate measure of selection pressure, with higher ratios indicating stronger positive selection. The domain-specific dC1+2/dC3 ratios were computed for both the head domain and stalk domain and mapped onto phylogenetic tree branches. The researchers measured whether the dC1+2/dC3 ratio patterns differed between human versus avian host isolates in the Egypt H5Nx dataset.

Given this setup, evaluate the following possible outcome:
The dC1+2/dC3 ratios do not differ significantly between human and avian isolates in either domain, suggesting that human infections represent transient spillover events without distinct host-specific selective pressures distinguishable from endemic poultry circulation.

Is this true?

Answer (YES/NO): NO